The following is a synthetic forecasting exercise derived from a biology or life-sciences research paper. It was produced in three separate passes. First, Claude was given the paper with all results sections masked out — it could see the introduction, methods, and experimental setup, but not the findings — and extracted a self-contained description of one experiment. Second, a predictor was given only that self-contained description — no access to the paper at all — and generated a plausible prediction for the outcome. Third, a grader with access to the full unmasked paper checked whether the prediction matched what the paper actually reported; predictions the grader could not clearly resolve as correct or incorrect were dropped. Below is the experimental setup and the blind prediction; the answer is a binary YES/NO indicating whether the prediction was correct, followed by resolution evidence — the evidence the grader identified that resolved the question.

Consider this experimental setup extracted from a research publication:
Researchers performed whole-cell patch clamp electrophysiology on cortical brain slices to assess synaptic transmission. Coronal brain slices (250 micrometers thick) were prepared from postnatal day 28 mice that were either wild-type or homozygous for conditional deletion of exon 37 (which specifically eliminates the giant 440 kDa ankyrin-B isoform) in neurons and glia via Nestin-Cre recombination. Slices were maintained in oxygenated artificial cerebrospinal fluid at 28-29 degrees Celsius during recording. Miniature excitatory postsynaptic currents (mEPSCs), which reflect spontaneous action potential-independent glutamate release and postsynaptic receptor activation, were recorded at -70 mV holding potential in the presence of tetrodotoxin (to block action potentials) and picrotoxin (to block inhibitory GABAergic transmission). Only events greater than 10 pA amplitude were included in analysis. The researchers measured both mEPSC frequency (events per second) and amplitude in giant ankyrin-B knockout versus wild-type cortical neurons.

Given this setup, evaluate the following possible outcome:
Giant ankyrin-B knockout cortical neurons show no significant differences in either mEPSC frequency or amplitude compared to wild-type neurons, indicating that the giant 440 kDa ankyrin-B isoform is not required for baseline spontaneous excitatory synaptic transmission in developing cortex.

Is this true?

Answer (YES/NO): NO